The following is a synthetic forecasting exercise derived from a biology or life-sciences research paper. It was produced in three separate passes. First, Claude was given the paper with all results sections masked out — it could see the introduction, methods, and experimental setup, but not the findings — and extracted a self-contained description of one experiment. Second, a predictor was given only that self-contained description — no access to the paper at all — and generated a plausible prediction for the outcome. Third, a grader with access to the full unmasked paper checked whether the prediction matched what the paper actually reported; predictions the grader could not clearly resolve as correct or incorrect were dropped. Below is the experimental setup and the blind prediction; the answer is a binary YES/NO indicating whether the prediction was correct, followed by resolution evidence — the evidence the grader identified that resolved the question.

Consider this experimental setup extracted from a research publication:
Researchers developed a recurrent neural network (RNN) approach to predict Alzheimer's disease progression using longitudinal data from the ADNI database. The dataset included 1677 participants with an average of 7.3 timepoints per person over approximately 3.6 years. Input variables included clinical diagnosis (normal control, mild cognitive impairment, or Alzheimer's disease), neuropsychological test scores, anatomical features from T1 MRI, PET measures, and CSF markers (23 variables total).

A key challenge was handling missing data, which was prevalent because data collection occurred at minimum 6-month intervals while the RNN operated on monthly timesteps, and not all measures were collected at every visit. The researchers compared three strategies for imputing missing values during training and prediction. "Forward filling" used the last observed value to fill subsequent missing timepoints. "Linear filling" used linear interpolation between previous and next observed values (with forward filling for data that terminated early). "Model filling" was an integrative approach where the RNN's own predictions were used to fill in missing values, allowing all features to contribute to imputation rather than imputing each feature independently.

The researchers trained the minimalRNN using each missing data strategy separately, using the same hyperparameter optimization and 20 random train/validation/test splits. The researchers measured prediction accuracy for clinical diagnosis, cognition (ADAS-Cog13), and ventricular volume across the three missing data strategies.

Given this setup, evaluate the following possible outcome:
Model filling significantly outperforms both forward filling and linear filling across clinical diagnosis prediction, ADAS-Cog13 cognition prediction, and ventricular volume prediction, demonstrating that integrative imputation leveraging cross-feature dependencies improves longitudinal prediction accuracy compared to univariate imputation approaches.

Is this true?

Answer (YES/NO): NO